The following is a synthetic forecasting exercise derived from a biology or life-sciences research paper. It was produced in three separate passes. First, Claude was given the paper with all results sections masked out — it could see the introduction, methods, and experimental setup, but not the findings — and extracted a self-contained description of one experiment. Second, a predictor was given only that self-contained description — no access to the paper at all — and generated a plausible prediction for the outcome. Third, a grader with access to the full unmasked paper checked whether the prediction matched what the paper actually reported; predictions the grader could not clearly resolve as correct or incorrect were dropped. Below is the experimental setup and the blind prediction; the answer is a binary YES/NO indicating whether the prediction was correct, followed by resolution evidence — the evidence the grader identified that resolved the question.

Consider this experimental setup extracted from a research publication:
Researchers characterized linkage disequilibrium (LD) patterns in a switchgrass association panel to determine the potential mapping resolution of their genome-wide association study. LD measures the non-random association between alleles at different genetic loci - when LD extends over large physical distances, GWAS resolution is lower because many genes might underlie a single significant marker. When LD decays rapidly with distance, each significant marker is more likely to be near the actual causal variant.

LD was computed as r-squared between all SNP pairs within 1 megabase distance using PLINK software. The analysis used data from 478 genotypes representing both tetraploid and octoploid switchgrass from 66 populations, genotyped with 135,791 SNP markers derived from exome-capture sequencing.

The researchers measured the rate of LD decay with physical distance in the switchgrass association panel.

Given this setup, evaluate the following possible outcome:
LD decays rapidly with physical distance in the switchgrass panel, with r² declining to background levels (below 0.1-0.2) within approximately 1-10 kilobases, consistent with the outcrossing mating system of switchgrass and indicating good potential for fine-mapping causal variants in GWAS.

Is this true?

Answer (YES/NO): NO